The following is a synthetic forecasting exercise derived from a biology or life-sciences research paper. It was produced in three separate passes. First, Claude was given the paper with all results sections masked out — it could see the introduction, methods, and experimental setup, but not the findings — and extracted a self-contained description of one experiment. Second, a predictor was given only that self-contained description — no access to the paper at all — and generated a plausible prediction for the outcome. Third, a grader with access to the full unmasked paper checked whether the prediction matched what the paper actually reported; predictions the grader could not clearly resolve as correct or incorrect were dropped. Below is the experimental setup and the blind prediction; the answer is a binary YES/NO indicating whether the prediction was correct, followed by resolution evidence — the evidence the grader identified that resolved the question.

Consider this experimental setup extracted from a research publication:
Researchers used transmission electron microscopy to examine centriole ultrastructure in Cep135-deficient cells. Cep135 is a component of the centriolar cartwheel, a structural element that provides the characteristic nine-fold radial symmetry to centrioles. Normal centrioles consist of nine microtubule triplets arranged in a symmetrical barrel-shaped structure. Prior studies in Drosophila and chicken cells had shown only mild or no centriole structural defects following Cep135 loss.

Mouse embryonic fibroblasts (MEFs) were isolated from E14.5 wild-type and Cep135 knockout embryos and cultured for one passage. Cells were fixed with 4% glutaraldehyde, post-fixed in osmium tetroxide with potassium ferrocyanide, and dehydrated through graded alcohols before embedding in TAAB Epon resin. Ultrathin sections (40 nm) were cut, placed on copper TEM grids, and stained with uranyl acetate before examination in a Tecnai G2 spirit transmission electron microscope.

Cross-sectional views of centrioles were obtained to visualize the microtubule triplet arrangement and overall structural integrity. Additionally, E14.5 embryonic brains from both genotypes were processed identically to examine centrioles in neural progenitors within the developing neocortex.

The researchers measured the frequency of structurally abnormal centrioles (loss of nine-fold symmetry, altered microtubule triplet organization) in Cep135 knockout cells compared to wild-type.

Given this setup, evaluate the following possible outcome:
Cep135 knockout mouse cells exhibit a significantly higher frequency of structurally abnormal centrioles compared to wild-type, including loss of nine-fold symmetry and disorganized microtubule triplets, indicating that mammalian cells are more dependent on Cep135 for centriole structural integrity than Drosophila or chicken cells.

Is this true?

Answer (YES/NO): YES